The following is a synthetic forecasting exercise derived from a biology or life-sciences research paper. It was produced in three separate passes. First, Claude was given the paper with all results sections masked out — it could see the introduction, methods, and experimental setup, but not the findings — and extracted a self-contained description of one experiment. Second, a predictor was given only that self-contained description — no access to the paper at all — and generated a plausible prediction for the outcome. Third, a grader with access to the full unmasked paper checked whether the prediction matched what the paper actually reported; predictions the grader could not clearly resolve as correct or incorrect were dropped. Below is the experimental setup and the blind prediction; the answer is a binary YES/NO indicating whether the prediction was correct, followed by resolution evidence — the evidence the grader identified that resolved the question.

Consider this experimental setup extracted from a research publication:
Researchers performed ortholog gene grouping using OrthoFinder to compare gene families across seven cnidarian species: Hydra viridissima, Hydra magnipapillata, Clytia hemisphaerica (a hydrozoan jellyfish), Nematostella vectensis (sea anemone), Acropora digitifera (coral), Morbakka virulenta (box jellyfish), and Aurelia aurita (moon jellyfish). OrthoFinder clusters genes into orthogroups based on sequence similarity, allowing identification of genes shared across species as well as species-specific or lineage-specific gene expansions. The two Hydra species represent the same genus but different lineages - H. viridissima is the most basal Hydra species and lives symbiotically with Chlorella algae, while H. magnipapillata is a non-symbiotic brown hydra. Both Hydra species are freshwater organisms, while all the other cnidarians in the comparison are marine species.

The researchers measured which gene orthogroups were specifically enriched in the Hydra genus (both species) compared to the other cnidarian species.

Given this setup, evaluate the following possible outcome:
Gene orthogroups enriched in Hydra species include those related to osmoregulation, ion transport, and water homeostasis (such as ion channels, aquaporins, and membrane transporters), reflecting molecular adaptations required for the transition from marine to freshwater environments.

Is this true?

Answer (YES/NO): YES